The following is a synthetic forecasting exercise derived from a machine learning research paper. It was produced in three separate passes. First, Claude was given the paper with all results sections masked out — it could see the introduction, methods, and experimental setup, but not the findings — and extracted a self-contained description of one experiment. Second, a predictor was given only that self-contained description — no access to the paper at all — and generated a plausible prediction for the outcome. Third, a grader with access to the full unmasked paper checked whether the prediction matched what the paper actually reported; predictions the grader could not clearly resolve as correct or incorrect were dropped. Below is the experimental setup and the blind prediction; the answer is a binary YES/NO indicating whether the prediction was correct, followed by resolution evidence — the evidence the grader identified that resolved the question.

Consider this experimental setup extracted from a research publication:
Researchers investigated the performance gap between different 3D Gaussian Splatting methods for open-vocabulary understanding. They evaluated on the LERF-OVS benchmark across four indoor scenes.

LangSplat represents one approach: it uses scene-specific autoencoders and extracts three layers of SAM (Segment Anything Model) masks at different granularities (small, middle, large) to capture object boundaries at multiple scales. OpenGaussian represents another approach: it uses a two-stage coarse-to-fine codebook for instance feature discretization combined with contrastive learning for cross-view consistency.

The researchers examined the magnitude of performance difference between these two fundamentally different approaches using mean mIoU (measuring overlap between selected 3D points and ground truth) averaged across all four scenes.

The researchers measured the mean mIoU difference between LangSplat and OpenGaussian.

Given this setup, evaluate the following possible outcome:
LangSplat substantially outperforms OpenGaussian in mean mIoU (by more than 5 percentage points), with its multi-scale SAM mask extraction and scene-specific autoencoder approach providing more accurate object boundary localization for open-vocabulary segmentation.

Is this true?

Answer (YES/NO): NO